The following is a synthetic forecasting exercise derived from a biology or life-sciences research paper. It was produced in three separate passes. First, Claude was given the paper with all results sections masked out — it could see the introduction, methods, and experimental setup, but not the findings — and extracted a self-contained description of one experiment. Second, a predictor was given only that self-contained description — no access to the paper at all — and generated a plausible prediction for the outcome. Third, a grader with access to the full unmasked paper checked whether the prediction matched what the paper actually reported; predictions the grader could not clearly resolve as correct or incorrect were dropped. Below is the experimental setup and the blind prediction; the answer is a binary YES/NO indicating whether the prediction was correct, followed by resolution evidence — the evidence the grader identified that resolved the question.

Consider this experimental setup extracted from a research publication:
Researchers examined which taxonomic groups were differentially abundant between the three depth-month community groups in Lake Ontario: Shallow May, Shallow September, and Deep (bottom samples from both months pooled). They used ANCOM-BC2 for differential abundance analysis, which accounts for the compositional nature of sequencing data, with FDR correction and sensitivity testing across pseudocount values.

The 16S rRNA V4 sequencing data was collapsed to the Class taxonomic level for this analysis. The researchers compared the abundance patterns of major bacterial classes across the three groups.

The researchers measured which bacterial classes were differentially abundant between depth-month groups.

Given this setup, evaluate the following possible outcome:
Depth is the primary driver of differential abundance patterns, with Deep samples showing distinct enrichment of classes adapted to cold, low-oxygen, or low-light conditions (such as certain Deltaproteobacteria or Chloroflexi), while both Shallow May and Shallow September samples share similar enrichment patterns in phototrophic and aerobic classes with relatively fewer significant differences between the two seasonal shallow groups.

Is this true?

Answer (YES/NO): NO